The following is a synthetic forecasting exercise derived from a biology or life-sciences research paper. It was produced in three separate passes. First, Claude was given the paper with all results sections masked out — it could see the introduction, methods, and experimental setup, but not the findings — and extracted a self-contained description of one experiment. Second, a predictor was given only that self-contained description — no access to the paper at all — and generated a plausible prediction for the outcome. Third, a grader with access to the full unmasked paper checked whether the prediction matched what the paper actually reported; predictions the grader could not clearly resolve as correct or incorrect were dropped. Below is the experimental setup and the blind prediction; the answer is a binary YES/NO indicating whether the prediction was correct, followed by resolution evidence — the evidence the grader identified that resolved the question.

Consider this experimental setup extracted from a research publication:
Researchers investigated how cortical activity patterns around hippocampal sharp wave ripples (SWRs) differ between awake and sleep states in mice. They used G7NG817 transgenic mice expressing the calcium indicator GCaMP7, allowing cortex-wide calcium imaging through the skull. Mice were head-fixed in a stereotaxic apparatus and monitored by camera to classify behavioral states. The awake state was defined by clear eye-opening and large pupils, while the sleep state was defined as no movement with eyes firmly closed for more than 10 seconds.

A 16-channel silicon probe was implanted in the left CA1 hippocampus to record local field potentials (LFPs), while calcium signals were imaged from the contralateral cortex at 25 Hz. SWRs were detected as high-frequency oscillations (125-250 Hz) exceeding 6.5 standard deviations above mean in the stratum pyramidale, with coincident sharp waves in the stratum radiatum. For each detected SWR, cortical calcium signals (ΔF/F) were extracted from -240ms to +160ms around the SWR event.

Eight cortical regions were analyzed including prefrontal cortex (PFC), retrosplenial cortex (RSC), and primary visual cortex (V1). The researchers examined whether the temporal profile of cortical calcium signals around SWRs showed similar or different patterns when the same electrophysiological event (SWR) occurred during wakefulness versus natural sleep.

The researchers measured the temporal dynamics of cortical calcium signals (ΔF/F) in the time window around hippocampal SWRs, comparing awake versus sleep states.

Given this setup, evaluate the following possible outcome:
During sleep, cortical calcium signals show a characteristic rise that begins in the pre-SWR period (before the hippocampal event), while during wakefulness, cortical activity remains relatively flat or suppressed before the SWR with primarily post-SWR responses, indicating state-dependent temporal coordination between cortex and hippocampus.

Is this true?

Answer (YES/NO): NO